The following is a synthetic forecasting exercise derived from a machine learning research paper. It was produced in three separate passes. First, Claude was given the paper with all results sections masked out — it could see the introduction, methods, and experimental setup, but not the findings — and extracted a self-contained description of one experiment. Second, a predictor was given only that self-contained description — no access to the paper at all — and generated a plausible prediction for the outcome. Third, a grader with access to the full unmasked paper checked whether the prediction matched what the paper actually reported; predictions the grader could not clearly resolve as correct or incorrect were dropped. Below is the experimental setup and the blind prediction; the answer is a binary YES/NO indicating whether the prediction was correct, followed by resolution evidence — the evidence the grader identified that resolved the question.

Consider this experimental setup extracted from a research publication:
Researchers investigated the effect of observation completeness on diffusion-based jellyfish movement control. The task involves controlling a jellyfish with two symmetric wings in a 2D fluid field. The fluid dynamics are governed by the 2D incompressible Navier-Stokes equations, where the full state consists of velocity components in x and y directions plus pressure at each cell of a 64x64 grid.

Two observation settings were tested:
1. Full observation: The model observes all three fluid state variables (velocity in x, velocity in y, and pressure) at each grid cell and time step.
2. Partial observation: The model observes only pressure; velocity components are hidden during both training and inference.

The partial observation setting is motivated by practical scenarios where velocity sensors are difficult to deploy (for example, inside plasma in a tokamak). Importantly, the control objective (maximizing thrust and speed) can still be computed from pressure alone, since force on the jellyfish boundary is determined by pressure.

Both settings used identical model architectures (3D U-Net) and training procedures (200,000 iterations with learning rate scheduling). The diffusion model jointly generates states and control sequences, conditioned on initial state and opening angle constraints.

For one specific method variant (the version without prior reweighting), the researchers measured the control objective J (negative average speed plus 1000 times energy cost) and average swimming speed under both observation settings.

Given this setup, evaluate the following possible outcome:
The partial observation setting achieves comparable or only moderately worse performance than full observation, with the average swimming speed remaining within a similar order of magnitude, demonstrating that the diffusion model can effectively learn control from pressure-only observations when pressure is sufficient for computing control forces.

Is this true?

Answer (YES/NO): NO